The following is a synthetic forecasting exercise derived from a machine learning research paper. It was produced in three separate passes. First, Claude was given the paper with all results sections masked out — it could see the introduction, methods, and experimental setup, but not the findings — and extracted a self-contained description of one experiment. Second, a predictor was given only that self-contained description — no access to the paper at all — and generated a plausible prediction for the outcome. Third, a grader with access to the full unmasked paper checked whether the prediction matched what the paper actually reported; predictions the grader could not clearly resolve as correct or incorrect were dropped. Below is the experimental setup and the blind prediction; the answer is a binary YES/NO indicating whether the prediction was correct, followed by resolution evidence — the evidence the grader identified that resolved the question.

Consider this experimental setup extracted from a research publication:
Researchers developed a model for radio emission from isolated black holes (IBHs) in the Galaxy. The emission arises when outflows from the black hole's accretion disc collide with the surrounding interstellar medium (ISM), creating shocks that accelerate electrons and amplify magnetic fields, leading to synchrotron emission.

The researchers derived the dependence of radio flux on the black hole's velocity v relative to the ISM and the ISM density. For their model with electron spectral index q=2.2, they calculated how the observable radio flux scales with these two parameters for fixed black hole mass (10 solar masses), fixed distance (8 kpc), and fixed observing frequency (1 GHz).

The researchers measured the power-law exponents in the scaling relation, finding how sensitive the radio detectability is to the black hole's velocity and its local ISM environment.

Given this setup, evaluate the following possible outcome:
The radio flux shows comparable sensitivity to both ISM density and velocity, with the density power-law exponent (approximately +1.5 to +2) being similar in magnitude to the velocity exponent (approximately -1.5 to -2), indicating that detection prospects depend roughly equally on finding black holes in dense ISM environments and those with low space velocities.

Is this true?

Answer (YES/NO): NO